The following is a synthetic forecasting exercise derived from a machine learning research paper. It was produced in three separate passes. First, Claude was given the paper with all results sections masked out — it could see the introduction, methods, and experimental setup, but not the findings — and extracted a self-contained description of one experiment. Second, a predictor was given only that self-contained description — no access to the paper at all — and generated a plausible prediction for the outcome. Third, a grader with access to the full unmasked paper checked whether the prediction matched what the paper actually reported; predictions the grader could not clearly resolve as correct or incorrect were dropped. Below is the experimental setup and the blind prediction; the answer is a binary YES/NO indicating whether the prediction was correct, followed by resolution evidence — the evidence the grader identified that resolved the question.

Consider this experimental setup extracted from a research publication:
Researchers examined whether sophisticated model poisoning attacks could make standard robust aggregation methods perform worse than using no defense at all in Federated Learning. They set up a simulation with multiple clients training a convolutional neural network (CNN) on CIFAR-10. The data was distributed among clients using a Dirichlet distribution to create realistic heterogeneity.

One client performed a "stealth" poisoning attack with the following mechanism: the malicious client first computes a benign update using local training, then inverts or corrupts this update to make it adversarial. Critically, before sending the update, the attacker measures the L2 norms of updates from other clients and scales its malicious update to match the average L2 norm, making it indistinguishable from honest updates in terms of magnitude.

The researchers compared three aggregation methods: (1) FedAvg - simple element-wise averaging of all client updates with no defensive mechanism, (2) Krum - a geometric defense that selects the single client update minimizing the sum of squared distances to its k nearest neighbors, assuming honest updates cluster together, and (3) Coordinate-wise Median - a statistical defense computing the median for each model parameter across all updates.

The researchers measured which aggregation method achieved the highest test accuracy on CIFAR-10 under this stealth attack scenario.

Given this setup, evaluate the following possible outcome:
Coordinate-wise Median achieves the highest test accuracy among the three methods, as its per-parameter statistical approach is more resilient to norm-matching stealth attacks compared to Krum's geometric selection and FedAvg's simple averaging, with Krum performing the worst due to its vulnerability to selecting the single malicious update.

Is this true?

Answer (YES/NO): NO